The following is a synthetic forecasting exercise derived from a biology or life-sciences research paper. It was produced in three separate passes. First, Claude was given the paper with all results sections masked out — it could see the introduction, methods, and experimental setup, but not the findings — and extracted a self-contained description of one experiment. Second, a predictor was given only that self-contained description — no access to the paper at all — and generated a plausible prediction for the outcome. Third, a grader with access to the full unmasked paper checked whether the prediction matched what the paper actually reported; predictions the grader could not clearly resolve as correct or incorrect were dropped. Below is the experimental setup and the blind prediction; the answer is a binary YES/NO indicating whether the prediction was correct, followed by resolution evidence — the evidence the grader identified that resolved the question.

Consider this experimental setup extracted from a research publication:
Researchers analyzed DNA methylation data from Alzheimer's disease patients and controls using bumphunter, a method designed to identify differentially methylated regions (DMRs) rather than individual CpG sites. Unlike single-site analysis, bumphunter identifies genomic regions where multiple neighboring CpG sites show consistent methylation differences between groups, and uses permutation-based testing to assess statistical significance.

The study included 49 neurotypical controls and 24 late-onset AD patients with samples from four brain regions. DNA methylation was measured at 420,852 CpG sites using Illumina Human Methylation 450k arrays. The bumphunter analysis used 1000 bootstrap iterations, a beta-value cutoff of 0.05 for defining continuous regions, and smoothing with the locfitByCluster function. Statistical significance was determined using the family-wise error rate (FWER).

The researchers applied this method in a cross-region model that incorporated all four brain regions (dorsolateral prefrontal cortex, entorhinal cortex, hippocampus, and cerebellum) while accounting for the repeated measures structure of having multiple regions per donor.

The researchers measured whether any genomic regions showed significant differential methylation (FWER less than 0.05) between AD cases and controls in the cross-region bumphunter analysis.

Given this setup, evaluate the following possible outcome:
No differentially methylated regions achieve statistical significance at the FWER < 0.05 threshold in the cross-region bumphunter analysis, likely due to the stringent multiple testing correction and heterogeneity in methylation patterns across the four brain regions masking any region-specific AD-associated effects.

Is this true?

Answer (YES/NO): NO